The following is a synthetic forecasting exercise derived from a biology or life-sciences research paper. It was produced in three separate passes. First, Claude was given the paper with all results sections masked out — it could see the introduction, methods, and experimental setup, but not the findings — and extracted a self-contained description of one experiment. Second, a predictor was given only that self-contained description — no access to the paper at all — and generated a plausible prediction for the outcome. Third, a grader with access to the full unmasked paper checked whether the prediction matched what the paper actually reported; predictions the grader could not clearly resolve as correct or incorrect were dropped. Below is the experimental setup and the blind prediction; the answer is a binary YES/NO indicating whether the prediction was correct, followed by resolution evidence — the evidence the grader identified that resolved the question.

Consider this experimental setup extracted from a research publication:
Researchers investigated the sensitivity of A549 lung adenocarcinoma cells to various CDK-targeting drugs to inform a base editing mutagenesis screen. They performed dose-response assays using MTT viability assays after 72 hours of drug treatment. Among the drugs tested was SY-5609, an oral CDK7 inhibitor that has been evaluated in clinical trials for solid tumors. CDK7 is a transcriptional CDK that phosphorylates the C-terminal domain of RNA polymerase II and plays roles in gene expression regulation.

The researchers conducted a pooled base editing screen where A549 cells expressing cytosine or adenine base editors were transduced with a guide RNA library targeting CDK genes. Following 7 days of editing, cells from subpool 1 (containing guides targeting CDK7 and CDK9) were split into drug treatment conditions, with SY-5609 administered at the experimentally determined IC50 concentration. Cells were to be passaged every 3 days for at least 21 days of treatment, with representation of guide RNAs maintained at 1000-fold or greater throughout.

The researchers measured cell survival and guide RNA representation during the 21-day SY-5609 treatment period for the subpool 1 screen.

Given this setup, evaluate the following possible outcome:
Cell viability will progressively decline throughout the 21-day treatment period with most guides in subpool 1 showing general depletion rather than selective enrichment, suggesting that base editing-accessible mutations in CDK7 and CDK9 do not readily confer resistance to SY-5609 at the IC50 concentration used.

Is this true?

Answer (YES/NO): NO